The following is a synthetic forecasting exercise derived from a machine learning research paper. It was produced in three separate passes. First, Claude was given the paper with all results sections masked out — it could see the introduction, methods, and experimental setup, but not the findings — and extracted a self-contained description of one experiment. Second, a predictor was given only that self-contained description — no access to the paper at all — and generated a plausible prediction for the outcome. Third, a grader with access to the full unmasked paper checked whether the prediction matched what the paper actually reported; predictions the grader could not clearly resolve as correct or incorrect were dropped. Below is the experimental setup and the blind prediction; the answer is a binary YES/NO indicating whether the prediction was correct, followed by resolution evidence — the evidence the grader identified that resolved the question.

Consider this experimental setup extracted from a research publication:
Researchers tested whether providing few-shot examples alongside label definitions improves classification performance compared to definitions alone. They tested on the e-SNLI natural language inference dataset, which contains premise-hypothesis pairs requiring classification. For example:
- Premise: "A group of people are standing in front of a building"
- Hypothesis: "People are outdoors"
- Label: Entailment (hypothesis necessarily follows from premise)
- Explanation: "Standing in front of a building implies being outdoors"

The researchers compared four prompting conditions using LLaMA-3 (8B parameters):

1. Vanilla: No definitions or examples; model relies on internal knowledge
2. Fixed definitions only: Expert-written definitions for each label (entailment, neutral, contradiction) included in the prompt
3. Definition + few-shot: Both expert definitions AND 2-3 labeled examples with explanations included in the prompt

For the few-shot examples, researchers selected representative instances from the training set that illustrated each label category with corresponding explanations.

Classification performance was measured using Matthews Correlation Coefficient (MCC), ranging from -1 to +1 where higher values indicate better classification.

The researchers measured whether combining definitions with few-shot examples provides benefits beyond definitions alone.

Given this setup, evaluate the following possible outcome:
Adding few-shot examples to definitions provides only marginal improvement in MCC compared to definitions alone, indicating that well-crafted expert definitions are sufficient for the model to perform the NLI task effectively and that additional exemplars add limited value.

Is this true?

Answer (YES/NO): YES